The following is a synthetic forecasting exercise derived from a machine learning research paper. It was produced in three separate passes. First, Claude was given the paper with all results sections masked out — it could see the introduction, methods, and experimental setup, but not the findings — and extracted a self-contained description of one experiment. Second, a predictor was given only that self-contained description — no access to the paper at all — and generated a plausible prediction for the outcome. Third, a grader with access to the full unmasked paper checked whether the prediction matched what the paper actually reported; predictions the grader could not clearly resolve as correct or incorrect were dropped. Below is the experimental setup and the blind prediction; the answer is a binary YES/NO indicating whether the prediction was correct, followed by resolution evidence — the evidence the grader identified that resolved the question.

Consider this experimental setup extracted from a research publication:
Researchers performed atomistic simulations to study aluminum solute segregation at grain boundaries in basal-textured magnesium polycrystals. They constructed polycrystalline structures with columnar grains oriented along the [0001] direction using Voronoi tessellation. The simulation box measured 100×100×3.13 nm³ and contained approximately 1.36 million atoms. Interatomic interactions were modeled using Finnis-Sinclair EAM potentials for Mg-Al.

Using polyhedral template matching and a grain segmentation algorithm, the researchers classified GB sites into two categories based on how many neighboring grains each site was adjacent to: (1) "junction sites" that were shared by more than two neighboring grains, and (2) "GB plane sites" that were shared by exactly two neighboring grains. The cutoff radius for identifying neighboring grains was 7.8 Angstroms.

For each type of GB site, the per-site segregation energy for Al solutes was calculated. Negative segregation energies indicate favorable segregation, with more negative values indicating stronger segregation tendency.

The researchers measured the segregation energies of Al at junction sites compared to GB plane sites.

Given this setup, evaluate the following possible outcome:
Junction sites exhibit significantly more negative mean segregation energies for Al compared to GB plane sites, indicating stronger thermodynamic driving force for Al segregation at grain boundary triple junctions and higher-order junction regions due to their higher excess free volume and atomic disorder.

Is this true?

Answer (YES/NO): NO